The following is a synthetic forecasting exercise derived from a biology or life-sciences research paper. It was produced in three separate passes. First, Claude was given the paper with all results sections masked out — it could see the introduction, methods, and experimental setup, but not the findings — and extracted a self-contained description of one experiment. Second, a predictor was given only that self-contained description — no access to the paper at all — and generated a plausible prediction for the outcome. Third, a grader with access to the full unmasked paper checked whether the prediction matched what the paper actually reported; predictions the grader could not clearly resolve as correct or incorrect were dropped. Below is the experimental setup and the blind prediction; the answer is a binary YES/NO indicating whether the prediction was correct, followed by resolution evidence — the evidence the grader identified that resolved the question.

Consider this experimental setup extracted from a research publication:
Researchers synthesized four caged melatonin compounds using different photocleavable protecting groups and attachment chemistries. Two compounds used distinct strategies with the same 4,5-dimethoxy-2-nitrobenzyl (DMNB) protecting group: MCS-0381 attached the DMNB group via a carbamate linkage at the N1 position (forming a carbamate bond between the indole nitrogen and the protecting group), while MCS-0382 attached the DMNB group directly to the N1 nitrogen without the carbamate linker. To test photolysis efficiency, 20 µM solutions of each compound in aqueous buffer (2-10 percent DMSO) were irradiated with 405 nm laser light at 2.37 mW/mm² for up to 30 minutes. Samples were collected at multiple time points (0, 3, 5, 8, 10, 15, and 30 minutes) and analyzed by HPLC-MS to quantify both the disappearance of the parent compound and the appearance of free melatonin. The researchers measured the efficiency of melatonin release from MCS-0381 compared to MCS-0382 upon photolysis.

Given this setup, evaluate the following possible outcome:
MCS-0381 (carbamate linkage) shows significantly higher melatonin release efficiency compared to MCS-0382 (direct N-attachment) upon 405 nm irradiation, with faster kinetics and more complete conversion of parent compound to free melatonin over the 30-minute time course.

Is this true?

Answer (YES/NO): NO